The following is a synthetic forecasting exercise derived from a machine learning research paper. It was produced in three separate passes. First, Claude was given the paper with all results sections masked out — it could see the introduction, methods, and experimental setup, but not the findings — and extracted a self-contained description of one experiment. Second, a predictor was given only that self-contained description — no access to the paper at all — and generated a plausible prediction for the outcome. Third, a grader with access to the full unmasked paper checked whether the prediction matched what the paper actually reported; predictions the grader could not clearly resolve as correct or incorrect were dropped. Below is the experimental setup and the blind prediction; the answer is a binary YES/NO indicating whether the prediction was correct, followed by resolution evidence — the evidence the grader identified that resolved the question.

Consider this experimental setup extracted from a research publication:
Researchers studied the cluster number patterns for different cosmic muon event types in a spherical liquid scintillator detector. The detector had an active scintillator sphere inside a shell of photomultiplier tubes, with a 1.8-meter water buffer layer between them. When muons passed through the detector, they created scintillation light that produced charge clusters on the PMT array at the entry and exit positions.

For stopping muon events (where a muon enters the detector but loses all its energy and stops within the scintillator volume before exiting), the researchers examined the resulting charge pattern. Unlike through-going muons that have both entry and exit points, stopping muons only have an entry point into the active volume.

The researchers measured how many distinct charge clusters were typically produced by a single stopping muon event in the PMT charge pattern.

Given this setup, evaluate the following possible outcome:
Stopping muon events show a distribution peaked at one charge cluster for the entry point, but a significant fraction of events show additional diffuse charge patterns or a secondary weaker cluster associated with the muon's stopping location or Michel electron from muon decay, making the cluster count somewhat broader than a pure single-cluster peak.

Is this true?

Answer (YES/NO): NO